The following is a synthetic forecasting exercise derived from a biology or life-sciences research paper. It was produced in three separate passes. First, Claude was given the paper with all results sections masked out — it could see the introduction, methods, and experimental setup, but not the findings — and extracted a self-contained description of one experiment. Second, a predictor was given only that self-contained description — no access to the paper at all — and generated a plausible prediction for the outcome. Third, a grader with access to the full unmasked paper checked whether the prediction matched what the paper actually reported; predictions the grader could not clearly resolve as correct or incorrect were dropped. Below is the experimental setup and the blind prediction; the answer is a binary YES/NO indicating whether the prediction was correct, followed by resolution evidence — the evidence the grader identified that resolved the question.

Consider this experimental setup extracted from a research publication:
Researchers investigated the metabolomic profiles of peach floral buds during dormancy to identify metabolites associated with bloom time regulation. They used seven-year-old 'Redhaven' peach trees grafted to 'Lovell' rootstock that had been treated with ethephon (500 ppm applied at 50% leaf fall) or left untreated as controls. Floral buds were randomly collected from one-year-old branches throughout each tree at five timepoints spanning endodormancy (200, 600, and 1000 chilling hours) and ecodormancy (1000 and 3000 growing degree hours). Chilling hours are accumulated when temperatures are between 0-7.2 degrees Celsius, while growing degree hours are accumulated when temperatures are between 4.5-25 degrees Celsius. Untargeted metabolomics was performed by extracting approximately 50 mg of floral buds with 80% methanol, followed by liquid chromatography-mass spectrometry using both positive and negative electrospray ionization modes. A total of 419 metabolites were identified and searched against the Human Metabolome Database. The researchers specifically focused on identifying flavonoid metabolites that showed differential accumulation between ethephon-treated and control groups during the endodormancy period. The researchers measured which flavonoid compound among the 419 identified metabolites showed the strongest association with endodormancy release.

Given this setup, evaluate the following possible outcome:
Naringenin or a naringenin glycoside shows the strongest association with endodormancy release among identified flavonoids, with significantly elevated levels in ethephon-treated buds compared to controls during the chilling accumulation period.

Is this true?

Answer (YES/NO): NO